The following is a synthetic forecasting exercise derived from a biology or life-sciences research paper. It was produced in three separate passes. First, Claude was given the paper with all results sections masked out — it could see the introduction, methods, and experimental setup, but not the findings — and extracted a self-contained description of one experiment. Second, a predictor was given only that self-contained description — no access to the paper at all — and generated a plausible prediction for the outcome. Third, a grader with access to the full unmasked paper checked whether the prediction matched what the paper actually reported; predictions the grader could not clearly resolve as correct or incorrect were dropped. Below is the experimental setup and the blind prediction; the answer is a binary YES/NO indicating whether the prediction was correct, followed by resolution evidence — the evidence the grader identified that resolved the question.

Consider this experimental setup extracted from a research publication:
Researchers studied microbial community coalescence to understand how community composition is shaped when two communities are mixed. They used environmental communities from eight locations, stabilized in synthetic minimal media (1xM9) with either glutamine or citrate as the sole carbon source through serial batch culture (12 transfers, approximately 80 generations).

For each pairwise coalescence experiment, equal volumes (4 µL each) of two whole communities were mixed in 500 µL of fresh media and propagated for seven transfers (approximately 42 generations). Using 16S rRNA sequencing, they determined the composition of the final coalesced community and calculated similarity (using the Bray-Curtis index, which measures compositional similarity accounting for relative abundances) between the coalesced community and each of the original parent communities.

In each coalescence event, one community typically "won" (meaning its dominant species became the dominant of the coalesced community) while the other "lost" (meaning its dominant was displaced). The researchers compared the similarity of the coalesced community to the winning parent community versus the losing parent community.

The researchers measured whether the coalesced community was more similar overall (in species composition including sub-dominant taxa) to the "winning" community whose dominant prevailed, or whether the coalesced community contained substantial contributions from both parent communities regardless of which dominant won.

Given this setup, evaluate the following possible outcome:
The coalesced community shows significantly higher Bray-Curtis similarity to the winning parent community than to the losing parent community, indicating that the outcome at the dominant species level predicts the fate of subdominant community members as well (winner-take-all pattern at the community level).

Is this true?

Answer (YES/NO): NO